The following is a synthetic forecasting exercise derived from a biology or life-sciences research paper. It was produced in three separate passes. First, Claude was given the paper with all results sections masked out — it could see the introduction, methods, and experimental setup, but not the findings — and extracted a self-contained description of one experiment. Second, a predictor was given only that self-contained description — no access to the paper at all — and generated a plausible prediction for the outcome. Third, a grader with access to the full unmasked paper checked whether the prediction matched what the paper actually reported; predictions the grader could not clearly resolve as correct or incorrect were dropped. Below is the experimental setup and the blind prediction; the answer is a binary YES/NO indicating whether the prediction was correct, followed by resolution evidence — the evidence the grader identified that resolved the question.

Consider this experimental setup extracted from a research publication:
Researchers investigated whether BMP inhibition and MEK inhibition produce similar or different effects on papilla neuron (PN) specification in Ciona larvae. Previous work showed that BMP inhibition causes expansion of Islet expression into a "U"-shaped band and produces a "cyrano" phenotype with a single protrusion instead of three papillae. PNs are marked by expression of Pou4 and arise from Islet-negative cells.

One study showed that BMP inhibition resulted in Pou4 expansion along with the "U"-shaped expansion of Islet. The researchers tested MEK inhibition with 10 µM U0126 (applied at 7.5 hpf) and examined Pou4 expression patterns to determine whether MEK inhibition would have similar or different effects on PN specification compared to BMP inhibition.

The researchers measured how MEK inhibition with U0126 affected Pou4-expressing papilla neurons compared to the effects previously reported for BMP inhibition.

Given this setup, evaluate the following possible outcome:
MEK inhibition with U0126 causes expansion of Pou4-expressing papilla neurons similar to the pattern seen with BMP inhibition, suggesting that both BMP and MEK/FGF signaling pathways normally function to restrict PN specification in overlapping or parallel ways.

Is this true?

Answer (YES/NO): NO